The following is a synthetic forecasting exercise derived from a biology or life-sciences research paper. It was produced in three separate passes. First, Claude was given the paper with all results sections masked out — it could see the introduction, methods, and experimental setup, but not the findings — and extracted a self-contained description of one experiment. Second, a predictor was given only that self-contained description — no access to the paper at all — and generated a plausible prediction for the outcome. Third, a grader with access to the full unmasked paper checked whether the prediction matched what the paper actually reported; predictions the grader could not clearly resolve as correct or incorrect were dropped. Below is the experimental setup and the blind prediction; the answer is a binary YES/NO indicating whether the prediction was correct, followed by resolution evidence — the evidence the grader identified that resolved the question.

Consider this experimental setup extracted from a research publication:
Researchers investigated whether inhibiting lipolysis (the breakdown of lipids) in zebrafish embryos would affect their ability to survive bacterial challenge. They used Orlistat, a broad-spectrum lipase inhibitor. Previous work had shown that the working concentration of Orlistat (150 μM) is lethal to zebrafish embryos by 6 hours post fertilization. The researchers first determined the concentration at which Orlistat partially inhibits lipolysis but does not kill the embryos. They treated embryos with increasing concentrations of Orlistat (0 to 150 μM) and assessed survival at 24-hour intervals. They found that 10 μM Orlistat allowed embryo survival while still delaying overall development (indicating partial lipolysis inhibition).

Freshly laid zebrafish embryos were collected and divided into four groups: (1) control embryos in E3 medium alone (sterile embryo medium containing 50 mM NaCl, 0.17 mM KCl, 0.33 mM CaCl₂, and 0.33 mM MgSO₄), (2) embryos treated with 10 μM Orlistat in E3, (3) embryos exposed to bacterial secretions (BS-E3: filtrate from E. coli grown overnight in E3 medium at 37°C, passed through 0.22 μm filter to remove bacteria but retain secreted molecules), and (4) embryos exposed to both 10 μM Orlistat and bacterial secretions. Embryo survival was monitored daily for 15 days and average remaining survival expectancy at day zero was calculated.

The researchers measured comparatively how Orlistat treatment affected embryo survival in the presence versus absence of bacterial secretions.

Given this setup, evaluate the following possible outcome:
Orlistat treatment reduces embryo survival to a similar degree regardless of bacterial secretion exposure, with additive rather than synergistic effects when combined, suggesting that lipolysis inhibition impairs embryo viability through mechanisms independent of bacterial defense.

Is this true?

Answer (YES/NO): NO